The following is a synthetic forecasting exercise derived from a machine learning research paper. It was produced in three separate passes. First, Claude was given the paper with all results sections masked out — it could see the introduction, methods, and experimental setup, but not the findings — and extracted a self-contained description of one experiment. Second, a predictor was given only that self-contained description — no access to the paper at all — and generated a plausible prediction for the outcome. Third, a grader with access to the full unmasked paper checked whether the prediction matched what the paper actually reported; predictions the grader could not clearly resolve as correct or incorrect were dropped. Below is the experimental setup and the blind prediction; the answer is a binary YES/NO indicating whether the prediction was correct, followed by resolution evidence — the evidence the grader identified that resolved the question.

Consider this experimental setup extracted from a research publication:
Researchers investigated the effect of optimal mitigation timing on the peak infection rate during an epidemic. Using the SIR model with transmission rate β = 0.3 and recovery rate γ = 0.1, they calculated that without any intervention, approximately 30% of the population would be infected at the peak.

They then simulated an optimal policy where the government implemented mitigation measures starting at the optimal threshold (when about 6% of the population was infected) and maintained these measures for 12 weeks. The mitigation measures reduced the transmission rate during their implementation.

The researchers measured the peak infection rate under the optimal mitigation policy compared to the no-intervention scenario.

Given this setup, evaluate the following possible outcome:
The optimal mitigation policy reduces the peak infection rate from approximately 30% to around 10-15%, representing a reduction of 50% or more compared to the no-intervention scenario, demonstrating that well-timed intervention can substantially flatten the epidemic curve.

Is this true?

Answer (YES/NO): NO